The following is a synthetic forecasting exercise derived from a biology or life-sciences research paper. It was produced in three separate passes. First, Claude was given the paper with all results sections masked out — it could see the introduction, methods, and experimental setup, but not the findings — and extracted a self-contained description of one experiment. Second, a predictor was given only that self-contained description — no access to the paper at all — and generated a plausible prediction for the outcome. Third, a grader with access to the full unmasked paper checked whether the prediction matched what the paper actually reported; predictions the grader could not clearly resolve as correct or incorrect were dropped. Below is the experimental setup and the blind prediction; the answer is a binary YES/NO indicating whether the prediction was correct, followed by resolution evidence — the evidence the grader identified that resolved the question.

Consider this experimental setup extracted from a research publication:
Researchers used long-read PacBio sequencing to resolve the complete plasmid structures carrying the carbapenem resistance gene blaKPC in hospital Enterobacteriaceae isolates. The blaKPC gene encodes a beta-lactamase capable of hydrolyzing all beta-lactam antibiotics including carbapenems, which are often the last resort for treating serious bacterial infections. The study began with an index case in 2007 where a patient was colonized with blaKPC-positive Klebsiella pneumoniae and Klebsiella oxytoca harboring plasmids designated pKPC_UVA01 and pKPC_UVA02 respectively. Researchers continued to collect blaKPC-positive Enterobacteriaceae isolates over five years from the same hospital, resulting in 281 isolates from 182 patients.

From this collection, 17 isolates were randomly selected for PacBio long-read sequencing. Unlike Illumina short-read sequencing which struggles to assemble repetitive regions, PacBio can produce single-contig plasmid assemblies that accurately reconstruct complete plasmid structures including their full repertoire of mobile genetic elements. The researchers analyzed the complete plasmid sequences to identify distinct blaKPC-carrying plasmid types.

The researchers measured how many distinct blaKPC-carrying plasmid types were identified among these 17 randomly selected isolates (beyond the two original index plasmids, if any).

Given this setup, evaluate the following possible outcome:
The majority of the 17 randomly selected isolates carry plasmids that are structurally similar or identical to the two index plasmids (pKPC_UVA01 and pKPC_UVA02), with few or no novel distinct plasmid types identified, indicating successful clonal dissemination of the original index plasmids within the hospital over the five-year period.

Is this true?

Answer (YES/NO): NO